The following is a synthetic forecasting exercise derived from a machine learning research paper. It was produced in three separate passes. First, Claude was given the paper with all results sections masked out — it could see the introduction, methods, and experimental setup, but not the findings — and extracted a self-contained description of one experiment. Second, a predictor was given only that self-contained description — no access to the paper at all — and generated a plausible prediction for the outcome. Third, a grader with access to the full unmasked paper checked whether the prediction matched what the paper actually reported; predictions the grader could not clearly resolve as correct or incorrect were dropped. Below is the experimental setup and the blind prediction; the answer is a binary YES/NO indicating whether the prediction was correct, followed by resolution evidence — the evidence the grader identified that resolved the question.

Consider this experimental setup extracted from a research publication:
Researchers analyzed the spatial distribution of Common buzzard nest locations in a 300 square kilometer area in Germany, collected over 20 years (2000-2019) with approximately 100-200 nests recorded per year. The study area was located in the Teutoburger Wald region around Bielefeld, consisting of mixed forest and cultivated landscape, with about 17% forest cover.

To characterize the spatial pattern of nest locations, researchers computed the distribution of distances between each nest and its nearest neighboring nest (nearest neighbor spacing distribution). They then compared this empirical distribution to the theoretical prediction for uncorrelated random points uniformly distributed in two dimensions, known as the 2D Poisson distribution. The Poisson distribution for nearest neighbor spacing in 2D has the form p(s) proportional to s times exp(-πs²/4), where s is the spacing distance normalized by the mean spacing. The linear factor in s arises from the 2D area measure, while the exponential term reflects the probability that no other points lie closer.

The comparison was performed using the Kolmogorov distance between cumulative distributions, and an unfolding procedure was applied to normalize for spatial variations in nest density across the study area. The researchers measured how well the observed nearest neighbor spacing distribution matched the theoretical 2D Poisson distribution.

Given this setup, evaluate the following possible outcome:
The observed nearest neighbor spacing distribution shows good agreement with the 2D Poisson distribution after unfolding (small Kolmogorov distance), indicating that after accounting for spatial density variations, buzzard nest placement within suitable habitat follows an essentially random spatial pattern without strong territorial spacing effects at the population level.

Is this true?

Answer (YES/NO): NO